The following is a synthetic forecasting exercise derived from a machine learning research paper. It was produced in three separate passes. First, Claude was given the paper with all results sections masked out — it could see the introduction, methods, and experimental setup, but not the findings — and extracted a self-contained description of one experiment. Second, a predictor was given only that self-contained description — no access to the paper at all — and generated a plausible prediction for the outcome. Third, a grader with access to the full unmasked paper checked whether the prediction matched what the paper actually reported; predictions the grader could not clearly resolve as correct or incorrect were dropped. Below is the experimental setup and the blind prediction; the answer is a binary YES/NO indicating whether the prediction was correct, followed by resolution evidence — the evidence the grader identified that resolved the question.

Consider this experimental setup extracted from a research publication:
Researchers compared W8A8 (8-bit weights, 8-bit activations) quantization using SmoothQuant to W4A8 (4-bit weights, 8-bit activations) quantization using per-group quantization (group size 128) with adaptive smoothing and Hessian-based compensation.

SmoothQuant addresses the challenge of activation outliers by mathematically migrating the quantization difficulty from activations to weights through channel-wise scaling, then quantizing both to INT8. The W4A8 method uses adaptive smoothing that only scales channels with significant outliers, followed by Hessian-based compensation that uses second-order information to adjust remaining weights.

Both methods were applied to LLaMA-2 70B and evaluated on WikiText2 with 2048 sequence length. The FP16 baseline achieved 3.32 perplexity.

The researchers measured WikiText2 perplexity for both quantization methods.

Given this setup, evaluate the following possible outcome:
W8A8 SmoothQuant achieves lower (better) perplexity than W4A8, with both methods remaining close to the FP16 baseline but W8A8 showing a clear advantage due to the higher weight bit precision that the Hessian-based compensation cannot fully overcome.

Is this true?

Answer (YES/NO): YES